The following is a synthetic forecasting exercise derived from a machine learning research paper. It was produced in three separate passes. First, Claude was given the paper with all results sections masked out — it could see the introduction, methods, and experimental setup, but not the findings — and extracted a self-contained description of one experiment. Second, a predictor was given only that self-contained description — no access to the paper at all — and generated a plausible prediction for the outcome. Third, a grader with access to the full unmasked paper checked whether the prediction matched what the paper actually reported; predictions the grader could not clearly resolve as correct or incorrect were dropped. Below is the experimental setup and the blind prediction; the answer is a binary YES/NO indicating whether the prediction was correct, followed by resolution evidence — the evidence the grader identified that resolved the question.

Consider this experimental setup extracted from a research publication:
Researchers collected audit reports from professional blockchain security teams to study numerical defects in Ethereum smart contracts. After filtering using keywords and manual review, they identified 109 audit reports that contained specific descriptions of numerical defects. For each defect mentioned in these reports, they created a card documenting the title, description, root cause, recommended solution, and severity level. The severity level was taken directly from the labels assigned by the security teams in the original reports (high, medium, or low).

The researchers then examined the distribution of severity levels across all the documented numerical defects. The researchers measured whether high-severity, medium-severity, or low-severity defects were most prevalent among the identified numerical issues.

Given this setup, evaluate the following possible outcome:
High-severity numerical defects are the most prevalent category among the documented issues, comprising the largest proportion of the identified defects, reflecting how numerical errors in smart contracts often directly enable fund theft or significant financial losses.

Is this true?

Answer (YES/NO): NO